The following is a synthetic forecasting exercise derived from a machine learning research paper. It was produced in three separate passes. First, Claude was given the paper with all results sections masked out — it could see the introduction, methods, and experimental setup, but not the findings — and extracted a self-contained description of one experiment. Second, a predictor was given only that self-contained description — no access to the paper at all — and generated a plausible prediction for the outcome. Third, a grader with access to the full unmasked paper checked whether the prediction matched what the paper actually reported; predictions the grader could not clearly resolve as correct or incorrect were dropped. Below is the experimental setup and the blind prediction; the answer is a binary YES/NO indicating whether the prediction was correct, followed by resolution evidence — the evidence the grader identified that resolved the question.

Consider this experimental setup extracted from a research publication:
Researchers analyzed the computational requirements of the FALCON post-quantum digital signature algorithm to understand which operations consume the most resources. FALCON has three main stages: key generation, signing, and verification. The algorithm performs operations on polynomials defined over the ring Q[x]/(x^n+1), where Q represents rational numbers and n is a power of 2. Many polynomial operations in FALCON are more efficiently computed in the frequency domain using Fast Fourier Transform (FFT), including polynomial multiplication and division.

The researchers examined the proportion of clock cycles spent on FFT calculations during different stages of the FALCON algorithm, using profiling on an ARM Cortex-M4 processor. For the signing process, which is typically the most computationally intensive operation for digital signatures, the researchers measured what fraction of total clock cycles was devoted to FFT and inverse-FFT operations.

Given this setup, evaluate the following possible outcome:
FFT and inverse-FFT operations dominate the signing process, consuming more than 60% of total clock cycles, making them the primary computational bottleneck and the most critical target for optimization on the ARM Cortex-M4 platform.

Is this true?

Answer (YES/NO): NO